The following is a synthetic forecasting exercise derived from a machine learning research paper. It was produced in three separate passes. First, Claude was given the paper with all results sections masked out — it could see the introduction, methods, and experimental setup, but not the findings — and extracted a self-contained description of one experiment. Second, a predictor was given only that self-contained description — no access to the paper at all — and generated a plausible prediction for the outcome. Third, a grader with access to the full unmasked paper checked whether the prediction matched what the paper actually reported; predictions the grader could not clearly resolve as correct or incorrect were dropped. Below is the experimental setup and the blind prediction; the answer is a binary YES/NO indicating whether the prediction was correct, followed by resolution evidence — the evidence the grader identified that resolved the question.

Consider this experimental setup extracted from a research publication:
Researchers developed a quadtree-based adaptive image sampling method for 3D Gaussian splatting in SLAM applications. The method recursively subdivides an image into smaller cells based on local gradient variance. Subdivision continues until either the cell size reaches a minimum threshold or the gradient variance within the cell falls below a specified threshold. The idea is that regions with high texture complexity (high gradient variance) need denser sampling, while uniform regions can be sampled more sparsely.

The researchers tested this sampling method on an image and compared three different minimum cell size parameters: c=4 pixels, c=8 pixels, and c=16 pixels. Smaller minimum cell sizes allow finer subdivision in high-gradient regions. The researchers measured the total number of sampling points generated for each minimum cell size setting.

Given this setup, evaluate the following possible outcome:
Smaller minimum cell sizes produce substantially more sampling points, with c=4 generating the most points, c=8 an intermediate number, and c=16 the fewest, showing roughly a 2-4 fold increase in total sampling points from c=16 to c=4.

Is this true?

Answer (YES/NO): NO